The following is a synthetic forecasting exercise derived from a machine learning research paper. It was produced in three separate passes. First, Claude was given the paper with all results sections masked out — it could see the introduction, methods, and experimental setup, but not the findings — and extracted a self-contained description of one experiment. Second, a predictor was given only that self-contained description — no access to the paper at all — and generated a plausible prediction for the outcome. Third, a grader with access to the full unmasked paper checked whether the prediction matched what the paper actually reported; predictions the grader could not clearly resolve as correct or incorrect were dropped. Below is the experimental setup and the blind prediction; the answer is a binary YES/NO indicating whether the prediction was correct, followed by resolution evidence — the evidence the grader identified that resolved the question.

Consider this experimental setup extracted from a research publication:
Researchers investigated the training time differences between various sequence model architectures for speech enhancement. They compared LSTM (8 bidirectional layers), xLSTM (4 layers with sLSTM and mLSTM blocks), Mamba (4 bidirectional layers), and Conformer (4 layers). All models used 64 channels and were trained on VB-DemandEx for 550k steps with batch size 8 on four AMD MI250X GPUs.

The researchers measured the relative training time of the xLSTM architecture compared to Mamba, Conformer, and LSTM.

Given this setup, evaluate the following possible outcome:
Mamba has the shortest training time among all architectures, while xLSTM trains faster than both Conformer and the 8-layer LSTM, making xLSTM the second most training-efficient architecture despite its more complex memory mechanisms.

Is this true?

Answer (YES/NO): NO